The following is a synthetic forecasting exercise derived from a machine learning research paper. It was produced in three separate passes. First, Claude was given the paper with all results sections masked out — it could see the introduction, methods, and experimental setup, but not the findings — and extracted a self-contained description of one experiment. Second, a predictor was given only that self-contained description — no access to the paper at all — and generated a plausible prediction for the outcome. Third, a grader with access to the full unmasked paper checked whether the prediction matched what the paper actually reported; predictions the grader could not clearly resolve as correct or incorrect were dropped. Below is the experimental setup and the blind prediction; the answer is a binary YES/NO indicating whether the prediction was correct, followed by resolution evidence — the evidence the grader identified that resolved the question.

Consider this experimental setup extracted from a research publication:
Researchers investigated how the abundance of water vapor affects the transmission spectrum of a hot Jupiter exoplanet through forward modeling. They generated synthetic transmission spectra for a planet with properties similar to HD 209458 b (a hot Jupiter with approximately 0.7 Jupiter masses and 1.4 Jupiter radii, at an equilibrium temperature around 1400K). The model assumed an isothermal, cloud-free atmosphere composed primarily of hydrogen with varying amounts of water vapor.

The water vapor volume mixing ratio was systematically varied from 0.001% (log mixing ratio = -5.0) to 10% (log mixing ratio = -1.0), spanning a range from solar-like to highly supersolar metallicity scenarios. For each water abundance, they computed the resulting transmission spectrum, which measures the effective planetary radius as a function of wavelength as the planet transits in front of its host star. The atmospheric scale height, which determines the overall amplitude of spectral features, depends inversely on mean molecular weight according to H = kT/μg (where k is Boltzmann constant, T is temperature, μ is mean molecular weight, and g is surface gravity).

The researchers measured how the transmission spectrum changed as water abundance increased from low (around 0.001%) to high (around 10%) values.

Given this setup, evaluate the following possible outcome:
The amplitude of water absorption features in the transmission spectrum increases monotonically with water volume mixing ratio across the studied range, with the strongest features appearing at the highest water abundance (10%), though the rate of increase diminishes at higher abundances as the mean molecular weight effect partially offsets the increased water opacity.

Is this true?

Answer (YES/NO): NO